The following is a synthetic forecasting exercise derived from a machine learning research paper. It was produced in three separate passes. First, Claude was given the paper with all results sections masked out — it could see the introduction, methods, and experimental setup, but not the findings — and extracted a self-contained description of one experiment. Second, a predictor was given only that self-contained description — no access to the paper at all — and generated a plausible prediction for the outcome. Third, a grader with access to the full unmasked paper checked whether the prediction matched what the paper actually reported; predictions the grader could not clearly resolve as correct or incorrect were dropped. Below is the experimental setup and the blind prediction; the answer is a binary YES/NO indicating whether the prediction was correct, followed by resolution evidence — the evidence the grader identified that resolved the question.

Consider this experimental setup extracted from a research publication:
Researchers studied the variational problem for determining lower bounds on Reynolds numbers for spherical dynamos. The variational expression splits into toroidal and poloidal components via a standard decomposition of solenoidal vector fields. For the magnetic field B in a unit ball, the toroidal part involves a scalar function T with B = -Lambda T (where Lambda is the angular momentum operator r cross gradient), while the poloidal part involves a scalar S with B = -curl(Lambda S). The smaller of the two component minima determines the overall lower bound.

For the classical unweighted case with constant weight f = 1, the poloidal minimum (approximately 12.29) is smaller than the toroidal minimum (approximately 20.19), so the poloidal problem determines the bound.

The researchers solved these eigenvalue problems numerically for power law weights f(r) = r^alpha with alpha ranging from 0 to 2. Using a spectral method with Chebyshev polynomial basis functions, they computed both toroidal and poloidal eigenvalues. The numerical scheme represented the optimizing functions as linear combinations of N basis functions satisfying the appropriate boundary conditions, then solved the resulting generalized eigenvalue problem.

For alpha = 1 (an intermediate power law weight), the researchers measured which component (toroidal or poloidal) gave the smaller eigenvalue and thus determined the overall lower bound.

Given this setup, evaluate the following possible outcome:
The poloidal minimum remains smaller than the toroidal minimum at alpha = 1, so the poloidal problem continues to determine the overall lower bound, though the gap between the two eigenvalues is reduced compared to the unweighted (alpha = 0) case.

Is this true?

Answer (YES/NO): YES